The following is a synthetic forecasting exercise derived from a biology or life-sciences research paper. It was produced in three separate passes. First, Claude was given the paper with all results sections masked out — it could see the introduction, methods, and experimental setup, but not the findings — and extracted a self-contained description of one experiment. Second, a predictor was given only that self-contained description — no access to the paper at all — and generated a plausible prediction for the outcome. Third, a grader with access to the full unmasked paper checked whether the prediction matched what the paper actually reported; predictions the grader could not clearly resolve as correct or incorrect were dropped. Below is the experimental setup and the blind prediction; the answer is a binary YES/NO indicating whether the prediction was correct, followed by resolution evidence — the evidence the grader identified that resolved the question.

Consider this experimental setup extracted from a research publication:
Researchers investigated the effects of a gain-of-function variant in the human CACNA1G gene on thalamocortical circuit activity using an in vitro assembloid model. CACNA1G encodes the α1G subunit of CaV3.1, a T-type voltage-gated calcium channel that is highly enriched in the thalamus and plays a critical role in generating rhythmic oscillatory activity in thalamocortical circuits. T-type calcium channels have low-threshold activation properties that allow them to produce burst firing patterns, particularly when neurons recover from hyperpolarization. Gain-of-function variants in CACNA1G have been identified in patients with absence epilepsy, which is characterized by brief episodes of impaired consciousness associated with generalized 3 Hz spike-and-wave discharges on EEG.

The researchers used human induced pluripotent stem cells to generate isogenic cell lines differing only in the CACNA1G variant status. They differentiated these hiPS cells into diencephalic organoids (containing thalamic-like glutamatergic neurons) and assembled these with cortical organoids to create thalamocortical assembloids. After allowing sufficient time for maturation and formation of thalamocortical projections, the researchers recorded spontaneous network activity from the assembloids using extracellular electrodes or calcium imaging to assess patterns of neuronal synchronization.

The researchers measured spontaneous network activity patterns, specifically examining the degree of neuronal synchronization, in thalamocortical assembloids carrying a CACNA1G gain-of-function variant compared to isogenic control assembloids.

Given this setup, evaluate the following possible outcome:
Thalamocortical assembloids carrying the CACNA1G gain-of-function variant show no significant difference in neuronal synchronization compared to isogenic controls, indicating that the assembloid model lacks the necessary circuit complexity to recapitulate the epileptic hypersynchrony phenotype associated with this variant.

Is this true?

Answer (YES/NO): NO